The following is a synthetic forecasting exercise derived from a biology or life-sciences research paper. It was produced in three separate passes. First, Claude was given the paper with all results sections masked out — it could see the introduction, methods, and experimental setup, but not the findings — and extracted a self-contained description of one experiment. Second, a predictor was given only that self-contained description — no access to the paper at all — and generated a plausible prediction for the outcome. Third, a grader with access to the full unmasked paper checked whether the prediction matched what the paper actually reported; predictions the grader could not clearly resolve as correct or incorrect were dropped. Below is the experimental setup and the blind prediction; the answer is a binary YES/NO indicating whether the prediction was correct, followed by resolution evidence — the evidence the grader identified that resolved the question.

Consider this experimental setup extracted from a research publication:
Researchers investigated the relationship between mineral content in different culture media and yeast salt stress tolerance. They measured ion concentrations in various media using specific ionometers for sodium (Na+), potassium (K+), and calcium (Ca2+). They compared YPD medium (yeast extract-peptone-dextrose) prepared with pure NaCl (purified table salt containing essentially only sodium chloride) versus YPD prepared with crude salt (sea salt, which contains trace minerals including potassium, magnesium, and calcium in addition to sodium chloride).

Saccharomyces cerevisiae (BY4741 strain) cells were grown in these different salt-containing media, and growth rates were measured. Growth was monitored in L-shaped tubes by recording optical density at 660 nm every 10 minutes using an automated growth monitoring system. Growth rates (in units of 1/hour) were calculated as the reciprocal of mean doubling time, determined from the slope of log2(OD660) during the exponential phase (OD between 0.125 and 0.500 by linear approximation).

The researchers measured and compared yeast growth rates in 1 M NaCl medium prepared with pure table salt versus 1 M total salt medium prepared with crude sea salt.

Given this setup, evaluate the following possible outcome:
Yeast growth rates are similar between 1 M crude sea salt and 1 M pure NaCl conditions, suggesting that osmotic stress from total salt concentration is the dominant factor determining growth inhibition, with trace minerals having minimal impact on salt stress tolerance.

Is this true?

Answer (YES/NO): NO